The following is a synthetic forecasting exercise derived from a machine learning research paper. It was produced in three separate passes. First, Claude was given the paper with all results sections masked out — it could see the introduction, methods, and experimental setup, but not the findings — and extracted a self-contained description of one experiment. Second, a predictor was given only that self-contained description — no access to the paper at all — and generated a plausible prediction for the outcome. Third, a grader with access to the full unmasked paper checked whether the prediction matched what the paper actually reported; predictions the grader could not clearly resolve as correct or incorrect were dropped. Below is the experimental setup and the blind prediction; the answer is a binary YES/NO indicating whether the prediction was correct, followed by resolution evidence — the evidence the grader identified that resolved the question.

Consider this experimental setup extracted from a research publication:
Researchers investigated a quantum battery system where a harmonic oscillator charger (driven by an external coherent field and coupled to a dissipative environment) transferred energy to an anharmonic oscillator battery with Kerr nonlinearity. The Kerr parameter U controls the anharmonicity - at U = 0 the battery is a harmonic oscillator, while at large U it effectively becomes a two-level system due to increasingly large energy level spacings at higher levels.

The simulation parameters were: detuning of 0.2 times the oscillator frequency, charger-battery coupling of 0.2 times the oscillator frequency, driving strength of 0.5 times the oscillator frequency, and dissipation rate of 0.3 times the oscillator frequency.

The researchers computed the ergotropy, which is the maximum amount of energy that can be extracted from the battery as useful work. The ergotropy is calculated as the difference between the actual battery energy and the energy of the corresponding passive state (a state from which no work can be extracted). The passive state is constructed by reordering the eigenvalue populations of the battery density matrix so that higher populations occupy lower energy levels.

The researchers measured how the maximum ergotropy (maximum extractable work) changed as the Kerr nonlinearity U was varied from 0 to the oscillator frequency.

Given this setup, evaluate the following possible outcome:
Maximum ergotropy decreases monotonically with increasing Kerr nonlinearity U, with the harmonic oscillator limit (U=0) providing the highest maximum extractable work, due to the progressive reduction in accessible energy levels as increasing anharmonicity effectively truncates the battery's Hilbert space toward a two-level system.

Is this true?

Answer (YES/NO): YES